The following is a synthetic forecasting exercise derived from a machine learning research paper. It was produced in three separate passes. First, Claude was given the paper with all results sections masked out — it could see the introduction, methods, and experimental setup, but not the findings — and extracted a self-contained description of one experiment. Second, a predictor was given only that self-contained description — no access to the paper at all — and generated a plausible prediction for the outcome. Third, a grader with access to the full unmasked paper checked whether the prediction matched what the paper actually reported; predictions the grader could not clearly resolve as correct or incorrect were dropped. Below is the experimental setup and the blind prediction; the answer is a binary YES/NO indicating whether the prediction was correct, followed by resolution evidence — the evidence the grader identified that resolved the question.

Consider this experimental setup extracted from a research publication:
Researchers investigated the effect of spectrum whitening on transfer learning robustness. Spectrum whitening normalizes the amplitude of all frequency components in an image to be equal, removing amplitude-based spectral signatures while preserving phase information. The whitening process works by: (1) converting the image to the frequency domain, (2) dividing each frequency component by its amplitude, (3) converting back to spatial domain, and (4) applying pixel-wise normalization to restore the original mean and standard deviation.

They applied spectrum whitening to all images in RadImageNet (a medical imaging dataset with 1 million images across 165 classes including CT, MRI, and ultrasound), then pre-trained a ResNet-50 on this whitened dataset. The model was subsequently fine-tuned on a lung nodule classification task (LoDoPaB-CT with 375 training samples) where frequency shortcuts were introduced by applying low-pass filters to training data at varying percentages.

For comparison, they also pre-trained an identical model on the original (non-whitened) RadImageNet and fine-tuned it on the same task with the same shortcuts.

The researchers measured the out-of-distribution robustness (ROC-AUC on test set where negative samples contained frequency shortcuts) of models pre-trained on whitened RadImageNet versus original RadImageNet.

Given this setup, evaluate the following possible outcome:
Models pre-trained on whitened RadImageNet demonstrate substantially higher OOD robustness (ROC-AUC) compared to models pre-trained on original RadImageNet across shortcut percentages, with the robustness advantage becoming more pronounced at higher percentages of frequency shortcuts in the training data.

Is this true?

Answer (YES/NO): NO